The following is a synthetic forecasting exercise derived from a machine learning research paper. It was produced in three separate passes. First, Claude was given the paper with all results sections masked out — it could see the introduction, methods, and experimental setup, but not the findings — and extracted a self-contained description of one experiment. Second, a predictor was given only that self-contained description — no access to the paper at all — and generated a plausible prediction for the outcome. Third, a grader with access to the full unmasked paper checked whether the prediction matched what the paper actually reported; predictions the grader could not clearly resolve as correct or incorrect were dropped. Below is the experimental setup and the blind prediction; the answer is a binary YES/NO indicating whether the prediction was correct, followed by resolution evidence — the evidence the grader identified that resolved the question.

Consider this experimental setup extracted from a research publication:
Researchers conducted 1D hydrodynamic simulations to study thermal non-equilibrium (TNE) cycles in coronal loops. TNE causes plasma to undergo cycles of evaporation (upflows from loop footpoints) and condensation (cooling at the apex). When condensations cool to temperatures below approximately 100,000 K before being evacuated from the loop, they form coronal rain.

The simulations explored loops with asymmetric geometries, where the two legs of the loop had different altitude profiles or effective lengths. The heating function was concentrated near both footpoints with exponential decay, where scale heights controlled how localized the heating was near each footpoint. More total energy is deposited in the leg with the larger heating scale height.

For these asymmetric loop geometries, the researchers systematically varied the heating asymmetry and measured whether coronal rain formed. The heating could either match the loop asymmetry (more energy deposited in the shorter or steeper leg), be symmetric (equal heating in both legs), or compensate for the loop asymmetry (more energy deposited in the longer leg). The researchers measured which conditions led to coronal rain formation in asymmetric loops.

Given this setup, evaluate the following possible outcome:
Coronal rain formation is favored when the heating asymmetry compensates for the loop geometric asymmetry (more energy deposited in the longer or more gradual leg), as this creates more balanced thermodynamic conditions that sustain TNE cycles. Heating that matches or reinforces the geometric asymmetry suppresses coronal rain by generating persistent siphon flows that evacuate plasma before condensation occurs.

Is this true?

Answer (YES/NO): YES